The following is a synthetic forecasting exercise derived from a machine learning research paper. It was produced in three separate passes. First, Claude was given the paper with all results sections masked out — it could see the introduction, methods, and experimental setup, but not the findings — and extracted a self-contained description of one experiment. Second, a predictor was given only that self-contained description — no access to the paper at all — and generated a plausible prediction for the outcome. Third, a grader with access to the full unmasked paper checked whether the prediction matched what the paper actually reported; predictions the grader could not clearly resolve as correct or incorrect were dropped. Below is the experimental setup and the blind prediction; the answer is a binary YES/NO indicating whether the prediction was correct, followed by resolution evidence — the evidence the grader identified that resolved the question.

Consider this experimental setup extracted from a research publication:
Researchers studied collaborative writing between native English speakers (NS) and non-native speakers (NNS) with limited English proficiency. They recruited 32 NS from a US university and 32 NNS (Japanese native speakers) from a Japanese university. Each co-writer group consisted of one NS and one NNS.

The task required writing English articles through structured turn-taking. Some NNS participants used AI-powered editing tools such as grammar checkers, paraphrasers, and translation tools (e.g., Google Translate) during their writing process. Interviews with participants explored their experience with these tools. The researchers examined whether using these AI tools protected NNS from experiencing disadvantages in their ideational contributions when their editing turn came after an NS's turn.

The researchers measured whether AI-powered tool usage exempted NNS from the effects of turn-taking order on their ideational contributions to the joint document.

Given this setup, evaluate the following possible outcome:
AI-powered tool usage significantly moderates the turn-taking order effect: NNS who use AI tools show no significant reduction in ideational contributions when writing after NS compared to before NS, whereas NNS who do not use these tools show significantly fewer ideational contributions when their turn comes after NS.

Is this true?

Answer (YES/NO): NO